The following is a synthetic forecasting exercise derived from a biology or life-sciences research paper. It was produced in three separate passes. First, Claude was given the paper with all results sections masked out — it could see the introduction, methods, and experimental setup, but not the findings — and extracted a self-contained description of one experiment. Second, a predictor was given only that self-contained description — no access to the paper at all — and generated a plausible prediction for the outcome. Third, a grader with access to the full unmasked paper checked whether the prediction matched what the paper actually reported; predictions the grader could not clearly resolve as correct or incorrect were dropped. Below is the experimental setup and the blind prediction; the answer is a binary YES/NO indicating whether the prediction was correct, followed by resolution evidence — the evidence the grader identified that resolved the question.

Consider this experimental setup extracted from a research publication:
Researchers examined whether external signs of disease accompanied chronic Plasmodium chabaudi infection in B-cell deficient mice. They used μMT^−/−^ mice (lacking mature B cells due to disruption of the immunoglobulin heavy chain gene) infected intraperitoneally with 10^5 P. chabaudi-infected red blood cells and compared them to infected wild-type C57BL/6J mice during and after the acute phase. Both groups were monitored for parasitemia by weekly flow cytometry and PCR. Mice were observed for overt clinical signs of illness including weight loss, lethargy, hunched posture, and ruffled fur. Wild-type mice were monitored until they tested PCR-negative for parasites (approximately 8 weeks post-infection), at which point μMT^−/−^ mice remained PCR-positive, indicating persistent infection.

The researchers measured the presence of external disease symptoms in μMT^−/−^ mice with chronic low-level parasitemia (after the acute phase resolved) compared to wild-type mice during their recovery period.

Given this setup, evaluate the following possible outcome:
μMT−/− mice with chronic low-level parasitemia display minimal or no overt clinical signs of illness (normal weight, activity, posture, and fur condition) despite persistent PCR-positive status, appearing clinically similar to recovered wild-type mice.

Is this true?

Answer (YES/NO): YES